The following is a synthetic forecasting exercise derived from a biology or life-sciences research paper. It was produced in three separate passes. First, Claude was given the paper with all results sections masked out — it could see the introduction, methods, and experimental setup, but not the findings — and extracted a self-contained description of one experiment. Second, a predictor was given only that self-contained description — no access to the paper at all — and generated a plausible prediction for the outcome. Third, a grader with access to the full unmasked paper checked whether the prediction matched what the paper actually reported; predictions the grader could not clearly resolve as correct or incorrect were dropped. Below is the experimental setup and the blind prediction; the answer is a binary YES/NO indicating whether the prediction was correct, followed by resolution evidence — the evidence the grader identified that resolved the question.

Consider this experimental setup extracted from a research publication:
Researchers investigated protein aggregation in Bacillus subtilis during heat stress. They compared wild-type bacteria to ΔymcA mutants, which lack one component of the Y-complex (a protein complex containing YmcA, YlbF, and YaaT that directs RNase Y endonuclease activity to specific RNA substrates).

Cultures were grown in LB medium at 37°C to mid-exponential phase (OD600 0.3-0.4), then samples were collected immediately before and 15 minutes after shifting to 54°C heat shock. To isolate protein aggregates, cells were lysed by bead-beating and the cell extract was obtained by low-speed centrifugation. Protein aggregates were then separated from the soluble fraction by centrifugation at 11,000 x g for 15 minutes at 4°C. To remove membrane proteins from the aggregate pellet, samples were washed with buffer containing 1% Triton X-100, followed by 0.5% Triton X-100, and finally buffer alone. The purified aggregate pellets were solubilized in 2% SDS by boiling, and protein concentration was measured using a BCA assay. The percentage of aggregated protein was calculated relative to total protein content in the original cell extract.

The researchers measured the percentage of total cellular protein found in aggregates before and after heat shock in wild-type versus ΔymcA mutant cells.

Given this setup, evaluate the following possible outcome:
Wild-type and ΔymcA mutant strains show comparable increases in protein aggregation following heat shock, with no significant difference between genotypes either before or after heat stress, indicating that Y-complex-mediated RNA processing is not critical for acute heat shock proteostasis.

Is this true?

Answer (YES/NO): NO